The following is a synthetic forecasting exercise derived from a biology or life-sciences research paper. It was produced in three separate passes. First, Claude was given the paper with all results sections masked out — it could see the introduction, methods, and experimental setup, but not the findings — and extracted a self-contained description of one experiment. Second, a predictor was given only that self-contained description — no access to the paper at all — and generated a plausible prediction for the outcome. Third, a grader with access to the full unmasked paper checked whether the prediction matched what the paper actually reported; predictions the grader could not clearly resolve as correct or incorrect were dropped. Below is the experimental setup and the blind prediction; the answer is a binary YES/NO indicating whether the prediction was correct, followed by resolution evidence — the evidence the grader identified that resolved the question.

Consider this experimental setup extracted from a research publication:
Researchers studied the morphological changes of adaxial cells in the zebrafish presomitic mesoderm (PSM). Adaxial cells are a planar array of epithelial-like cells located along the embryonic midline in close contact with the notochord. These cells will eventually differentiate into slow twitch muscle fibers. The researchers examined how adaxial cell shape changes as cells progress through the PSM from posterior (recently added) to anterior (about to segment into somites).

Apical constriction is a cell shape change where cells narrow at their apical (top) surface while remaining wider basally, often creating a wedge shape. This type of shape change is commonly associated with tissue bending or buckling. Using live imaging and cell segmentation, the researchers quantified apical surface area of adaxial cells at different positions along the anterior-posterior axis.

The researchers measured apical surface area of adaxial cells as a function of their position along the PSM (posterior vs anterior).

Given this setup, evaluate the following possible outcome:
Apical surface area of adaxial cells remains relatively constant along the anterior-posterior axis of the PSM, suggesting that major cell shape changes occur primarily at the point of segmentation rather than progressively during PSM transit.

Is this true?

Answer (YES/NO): NO